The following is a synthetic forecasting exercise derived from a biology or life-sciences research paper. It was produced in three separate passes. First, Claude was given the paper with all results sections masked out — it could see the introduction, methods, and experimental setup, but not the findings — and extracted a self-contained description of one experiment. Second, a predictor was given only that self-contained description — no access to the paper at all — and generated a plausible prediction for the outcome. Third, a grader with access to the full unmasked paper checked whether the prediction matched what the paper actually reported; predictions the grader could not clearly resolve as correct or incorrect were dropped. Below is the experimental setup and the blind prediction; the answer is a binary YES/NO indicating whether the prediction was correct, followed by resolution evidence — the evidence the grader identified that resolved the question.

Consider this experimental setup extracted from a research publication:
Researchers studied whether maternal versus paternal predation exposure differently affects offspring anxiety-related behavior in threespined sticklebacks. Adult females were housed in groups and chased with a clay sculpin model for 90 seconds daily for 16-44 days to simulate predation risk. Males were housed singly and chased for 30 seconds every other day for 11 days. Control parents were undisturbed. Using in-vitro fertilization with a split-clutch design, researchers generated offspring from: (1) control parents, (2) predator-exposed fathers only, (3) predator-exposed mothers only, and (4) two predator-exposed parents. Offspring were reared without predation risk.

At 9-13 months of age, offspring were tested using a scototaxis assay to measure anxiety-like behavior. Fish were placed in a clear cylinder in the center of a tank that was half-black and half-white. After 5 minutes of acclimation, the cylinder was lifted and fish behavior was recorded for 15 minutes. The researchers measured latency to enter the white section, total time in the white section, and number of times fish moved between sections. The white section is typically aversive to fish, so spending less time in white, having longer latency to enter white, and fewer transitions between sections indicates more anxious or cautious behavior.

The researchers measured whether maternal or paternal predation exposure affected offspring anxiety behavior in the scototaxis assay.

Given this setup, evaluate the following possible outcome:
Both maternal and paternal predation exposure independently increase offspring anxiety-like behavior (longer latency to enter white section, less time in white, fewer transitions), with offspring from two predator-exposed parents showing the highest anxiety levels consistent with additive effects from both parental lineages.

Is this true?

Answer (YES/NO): NO